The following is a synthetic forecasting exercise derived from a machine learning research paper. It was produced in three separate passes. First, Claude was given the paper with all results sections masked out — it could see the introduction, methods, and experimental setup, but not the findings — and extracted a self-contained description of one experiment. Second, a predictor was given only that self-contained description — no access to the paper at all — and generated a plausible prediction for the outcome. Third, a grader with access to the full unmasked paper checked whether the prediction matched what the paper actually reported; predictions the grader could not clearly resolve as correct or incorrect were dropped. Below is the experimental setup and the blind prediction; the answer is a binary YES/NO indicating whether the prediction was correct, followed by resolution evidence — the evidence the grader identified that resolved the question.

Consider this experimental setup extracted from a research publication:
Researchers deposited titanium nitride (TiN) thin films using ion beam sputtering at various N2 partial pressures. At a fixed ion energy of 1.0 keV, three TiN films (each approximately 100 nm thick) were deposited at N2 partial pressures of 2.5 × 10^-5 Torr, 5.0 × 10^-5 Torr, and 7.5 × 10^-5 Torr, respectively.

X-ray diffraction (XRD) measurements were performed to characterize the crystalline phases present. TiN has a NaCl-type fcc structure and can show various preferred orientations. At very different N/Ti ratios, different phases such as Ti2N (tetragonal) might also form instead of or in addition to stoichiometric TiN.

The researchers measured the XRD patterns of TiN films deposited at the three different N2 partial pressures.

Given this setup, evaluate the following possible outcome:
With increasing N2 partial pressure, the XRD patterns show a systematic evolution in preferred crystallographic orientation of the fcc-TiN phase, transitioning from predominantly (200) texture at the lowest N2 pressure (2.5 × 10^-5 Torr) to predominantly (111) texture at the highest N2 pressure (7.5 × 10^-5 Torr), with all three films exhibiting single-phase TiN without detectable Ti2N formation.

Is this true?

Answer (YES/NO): NO